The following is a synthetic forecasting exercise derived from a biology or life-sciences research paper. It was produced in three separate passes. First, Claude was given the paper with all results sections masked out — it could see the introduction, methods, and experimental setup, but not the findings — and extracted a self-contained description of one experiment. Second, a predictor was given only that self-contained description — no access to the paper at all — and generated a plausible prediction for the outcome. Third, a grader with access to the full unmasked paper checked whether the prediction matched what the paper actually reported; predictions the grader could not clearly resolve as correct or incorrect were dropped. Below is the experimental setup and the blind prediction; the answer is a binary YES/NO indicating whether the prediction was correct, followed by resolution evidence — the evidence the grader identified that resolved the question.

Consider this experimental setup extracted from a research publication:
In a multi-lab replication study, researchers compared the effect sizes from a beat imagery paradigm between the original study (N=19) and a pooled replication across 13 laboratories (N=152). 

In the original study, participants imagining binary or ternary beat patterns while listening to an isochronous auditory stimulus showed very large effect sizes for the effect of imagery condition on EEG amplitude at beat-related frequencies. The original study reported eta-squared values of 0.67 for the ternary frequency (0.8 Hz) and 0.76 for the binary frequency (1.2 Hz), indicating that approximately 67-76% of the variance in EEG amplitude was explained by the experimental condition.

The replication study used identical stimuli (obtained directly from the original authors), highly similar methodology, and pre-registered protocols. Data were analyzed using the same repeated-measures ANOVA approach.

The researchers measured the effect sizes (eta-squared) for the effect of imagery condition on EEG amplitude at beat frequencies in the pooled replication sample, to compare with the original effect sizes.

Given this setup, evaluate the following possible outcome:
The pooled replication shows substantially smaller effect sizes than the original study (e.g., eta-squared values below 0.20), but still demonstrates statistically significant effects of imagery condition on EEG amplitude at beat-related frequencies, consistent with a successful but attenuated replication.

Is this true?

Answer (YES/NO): YES